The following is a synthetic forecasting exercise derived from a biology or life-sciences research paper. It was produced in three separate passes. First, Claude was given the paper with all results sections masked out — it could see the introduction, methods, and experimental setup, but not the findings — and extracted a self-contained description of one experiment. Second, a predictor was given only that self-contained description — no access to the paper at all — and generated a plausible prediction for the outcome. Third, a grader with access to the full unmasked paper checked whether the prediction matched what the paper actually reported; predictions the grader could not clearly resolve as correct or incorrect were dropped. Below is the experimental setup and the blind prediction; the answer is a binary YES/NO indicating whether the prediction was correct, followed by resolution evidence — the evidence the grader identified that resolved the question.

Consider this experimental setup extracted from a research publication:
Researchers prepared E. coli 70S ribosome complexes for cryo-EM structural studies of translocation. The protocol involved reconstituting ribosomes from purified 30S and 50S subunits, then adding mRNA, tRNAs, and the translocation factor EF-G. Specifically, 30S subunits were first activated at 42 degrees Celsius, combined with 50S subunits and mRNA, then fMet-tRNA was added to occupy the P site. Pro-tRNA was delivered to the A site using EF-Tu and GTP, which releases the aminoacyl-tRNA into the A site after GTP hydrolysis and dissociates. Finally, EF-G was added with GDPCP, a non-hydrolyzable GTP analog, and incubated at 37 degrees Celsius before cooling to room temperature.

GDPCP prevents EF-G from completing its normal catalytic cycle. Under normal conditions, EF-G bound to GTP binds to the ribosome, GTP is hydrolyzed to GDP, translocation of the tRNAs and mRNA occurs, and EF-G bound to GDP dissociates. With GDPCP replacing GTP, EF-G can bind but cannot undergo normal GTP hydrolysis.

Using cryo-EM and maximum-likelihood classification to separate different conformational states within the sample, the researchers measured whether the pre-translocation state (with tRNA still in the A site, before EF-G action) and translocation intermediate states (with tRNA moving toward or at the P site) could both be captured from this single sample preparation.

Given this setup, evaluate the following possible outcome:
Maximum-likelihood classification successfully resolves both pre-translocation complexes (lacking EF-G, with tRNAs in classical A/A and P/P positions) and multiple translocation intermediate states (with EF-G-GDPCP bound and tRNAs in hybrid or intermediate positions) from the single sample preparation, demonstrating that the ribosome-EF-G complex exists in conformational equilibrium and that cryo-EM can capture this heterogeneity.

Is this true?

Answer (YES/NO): YES